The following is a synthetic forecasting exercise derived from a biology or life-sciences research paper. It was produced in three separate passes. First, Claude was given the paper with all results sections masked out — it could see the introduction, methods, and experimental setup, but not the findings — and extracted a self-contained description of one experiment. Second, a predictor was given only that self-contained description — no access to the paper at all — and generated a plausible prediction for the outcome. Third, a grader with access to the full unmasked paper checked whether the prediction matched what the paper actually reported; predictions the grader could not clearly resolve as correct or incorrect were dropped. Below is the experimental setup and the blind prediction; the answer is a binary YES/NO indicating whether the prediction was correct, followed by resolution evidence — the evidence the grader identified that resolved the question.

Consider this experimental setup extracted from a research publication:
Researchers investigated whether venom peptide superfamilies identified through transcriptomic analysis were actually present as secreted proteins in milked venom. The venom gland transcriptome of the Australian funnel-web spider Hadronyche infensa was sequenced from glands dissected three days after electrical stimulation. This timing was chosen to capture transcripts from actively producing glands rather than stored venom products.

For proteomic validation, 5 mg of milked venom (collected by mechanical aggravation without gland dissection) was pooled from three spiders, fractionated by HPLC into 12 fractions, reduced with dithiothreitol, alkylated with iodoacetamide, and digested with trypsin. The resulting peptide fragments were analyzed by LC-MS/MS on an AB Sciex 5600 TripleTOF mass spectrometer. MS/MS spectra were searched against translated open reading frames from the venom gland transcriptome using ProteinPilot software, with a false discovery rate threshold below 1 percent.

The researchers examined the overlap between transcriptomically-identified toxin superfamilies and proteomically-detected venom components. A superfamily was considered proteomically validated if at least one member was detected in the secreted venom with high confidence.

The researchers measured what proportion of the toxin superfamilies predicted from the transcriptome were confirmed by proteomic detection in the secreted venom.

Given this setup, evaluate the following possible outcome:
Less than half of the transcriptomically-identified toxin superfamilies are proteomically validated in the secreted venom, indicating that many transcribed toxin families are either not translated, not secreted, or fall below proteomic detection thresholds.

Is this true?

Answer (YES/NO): NO